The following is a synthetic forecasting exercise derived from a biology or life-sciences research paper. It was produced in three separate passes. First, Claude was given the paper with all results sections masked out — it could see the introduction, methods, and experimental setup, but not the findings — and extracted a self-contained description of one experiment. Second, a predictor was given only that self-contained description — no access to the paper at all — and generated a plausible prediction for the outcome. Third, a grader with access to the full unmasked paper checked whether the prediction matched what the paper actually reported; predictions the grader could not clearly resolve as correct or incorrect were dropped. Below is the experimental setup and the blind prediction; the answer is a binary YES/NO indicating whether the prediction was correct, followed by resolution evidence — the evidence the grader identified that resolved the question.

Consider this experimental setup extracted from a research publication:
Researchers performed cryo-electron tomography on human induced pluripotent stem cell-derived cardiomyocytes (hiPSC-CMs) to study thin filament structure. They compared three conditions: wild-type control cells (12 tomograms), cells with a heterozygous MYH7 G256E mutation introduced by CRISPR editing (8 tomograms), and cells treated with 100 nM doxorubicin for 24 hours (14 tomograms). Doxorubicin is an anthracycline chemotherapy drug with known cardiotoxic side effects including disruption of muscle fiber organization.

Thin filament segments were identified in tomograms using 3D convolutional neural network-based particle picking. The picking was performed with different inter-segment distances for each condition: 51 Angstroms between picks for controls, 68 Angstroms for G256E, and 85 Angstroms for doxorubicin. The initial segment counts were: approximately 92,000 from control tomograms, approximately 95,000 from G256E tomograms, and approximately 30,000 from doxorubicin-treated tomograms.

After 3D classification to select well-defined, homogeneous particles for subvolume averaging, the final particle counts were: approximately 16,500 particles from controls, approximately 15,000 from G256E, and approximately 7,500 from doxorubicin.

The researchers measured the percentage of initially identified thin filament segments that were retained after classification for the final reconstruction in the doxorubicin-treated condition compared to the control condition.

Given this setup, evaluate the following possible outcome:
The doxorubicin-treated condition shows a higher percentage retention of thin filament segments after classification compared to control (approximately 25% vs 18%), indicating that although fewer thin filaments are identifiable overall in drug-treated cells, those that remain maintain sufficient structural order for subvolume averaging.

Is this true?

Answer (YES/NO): YES